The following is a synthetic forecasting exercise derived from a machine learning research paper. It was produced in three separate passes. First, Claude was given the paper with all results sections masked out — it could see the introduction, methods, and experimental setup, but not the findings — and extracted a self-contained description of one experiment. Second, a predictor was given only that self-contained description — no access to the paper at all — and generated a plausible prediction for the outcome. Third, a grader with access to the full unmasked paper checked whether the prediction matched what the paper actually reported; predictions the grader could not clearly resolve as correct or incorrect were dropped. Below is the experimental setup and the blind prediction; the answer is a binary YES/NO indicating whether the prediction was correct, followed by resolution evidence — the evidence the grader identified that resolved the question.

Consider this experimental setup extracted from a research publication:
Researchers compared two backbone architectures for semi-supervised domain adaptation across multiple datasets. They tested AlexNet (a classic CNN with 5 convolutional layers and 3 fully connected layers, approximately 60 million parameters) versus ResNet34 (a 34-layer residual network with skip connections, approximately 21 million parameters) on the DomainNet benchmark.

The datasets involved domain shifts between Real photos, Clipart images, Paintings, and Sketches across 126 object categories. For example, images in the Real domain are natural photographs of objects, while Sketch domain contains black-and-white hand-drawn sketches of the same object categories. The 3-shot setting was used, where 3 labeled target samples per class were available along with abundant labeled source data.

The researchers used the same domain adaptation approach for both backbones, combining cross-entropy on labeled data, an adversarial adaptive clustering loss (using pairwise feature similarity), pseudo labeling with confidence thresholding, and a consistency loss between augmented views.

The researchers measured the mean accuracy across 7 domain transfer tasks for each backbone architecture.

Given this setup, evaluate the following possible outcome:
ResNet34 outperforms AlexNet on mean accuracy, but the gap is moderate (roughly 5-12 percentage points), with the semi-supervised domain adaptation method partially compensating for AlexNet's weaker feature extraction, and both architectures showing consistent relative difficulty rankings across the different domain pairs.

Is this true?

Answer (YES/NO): NO